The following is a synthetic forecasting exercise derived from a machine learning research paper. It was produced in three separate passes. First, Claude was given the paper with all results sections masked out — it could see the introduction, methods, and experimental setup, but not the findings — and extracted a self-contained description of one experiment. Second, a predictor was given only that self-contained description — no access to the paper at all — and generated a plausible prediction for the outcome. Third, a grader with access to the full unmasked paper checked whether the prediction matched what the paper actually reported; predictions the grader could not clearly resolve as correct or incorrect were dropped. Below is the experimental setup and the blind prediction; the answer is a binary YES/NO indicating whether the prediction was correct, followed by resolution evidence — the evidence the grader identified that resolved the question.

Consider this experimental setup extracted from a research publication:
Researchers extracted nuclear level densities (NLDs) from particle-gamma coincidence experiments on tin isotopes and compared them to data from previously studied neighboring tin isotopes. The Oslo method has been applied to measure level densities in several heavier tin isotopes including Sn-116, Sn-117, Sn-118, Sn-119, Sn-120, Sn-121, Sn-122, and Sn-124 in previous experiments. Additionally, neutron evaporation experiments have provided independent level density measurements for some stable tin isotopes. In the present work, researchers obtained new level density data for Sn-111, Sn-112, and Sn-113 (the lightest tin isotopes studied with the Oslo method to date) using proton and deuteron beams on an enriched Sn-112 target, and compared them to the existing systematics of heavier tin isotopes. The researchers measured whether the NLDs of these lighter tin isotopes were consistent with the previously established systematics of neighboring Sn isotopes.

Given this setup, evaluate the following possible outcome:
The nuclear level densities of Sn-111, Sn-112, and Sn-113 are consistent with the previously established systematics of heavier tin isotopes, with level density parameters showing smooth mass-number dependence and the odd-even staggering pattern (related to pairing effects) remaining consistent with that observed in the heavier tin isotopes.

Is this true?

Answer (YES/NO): YES